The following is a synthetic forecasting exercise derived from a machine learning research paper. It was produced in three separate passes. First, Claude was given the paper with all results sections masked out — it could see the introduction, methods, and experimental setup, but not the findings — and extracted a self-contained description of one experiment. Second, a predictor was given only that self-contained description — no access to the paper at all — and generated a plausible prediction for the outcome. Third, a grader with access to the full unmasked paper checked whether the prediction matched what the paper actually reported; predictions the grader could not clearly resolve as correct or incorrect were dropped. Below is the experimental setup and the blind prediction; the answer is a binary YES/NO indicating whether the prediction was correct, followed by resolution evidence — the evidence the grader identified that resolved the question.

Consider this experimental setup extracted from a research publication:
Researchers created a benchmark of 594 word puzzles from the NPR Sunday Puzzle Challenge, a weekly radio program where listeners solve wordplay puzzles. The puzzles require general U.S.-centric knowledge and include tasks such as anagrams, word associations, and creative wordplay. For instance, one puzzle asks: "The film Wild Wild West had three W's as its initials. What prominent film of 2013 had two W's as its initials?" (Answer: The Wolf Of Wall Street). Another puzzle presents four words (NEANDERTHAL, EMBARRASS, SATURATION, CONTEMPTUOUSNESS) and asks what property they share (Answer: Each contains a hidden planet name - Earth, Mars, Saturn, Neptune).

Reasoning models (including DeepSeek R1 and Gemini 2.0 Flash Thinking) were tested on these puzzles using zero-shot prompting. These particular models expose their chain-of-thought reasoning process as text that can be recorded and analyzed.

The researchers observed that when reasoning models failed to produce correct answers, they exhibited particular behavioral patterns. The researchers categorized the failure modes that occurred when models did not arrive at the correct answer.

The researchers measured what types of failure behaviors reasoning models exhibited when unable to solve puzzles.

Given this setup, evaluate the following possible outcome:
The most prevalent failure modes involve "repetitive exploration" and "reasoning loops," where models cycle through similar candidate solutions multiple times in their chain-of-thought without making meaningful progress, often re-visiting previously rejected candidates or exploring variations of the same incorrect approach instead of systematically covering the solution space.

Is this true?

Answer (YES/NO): NO